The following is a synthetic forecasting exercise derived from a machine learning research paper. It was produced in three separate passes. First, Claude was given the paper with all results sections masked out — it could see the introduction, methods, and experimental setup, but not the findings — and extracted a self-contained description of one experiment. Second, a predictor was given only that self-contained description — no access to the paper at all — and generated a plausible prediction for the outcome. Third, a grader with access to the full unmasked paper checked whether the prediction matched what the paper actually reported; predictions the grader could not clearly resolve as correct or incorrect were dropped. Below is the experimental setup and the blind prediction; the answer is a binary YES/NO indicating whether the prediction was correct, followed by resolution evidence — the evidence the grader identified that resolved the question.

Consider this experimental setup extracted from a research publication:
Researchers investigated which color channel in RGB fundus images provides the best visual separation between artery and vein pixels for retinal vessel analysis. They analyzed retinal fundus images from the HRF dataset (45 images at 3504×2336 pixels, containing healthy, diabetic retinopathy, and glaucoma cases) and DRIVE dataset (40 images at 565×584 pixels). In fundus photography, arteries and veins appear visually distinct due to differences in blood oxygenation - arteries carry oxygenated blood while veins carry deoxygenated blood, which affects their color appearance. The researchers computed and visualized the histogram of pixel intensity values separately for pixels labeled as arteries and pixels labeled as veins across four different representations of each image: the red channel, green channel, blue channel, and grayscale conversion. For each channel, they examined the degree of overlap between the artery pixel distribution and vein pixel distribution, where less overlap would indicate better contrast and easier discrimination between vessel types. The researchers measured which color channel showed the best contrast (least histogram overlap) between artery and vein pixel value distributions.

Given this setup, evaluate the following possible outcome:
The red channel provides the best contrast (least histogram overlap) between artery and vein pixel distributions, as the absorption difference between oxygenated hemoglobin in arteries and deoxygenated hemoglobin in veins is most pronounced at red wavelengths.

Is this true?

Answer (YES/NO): NO